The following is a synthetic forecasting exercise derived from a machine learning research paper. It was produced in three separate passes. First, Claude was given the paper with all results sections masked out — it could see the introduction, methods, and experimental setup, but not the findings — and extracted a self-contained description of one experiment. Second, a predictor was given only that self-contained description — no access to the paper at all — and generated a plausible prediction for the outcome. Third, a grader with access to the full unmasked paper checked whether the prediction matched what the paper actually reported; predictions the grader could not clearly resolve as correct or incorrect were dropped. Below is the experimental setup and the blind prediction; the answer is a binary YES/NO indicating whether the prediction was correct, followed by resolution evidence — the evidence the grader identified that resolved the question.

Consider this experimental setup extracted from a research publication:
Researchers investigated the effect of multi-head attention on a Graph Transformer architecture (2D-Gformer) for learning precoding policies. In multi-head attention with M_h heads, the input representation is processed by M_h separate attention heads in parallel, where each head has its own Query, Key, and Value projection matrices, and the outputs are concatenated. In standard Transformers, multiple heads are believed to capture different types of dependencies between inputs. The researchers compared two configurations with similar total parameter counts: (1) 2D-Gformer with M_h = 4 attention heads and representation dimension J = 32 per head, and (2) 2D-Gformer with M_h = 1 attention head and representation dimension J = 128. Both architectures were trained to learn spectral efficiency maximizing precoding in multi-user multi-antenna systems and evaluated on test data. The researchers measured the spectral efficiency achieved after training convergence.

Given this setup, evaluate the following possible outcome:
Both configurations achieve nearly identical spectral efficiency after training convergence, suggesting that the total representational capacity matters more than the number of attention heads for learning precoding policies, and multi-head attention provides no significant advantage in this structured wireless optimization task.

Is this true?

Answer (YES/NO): YES